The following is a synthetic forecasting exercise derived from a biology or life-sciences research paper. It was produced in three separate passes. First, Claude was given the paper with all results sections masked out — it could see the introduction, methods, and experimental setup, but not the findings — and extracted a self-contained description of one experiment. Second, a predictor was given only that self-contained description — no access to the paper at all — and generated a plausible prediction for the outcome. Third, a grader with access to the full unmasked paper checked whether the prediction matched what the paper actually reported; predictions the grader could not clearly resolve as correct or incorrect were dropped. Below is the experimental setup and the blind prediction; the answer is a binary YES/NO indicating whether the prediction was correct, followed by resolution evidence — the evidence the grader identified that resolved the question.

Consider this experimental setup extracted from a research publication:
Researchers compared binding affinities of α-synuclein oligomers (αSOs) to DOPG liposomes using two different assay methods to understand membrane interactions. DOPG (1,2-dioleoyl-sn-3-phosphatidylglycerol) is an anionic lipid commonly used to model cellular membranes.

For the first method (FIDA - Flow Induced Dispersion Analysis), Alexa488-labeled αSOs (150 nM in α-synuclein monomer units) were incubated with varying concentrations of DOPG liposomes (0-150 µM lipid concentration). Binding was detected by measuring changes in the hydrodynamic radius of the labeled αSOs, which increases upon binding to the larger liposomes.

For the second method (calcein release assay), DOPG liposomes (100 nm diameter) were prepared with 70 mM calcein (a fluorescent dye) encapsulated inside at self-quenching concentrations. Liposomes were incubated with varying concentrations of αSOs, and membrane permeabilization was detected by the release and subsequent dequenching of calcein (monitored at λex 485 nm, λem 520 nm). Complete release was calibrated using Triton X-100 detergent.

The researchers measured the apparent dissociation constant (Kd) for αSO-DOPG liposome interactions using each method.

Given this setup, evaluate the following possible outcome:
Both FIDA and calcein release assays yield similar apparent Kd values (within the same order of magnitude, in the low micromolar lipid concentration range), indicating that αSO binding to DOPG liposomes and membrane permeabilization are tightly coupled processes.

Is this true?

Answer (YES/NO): NO